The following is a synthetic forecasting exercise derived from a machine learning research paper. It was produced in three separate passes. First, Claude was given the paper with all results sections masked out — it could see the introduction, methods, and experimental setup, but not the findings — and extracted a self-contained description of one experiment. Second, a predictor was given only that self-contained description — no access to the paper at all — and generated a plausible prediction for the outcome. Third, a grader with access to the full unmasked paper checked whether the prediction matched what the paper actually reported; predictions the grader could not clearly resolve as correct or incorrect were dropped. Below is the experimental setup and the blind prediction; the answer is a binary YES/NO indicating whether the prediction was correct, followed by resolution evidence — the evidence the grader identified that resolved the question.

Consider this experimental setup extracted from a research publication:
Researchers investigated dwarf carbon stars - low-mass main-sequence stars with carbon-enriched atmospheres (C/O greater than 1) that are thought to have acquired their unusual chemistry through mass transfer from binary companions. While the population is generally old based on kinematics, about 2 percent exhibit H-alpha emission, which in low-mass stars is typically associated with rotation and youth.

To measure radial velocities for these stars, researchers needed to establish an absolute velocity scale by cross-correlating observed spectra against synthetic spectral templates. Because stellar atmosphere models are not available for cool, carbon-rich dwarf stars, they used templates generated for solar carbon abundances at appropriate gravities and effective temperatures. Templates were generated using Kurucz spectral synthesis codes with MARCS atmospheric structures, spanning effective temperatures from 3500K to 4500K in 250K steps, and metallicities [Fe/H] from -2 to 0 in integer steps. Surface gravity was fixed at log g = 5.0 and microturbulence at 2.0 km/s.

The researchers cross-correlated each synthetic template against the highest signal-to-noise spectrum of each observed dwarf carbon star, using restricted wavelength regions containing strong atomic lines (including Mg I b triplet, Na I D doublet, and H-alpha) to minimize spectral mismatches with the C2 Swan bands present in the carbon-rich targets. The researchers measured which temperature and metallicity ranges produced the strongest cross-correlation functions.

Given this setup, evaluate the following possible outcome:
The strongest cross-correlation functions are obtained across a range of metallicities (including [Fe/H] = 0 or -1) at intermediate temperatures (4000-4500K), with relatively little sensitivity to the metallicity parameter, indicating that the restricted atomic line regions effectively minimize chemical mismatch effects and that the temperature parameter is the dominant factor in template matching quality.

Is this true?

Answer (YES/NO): NO